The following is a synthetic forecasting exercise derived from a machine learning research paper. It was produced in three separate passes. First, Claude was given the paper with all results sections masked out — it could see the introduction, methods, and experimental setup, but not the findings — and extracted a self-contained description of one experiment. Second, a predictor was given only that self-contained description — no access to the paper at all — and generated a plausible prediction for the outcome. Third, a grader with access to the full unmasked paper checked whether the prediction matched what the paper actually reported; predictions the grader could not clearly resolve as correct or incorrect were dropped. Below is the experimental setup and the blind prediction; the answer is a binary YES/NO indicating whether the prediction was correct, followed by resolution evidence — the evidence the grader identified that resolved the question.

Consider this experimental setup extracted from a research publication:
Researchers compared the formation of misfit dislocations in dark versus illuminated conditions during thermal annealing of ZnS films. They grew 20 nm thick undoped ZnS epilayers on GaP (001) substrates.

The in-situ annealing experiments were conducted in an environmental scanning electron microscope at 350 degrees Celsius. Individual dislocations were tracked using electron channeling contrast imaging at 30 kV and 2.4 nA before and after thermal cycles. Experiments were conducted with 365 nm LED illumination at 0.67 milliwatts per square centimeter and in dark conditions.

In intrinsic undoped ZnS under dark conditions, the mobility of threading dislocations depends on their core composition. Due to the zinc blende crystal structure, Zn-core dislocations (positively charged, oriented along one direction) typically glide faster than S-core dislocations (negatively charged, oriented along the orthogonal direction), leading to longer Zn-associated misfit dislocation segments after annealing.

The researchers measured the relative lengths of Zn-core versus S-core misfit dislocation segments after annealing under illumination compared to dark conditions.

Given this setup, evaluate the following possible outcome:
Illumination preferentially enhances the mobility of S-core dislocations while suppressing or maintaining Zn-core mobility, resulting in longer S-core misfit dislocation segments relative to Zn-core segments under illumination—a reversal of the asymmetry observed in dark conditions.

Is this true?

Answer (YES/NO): NO